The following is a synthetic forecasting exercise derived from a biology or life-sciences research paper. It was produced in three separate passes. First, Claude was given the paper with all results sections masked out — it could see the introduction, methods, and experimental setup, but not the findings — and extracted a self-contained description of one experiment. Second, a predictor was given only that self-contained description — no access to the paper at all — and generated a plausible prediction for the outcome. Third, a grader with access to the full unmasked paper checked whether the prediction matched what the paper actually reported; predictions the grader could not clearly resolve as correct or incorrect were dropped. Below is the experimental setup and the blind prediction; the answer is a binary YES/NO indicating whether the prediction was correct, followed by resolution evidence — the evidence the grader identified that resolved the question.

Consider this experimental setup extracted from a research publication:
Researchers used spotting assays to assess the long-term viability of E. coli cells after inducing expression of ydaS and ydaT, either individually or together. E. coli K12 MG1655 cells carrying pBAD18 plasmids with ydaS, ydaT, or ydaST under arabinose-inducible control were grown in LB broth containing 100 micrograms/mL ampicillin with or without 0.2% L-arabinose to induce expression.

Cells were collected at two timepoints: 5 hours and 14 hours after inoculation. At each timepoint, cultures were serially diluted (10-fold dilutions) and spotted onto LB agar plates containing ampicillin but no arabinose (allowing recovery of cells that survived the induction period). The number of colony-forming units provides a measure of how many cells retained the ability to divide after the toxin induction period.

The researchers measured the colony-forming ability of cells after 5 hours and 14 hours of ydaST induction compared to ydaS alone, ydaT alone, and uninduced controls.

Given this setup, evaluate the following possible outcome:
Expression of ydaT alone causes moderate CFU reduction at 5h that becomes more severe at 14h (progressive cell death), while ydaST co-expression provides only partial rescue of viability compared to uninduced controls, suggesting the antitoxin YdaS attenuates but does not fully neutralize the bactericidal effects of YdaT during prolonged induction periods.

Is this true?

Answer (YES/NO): NO